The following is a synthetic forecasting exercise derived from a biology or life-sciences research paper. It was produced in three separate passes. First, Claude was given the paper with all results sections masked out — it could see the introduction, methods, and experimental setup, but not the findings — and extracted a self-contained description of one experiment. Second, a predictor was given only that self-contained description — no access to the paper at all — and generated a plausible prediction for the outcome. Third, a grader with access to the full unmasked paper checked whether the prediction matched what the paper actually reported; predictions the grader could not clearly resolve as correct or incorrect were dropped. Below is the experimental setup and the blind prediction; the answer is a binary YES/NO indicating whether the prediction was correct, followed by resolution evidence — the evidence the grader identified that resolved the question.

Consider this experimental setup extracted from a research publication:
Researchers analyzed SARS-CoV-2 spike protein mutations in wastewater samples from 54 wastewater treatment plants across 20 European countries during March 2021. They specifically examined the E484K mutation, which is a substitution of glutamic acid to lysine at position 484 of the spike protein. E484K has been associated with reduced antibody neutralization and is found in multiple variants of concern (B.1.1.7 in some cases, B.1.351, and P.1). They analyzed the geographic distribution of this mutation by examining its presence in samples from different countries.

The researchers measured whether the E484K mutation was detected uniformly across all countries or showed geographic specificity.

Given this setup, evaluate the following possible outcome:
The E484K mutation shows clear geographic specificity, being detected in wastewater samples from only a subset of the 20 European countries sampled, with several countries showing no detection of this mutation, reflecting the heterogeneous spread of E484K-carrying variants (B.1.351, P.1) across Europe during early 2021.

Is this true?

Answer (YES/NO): YES